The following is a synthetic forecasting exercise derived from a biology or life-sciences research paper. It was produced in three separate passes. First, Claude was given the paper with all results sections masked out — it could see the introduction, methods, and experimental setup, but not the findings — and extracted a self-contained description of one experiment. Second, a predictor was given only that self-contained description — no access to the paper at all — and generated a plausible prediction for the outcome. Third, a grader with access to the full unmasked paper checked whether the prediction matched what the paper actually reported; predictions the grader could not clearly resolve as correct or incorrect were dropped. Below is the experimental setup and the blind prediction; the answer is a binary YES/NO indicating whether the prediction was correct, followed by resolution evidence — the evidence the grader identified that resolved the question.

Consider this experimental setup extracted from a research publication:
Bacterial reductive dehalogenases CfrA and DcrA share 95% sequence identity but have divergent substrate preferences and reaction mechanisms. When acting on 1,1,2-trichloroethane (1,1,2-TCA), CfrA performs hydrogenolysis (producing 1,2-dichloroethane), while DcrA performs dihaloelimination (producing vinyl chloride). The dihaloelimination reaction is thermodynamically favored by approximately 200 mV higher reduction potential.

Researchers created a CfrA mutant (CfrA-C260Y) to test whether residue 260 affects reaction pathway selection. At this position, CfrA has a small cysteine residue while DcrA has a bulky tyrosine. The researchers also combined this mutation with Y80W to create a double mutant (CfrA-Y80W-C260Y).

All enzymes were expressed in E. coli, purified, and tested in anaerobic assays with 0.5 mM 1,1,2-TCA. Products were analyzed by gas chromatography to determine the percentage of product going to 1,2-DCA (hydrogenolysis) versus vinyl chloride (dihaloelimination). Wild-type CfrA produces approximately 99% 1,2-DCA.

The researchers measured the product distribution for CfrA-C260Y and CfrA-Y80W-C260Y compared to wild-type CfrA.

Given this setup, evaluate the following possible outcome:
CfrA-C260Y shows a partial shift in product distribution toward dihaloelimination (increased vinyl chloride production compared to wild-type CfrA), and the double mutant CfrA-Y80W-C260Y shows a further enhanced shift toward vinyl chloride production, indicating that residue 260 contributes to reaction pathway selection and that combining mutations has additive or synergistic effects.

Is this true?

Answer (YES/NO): YES